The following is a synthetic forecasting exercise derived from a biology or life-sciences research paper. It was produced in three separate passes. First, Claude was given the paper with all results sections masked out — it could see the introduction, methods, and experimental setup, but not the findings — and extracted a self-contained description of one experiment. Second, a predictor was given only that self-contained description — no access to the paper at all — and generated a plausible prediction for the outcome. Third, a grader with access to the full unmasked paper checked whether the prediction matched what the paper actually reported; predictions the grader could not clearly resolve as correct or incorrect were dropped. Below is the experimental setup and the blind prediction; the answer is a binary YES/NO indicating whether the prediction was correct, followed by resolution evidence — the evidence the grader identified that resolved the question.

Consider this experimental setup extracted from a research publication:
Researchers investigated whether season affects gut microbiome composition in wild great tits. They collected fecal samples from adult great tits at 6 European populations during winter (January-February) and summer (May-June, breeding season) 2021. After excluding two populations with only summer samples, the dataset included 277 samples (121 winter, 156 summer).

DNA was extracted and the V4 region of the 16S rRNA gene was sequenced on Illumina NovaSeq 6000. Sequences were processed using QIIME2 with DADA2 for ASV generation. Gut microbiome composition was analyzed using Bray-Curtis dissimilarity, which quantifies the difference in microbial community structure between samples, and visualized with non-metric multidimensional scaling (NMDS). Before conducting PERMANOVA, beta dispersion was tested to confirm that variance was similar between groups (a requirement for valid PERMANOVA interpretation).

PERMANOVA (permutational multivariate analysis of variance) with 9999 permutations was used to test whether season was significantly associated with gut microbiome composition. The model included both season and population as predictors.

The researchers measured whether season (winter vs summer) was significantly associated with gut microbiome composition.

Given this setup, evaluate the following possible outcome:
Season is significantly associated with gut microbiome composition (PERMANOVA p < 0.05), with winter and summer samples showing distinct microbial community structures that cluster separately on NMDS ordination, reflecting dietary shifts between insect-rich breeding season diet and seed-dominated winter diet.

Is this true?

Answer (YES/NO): NO